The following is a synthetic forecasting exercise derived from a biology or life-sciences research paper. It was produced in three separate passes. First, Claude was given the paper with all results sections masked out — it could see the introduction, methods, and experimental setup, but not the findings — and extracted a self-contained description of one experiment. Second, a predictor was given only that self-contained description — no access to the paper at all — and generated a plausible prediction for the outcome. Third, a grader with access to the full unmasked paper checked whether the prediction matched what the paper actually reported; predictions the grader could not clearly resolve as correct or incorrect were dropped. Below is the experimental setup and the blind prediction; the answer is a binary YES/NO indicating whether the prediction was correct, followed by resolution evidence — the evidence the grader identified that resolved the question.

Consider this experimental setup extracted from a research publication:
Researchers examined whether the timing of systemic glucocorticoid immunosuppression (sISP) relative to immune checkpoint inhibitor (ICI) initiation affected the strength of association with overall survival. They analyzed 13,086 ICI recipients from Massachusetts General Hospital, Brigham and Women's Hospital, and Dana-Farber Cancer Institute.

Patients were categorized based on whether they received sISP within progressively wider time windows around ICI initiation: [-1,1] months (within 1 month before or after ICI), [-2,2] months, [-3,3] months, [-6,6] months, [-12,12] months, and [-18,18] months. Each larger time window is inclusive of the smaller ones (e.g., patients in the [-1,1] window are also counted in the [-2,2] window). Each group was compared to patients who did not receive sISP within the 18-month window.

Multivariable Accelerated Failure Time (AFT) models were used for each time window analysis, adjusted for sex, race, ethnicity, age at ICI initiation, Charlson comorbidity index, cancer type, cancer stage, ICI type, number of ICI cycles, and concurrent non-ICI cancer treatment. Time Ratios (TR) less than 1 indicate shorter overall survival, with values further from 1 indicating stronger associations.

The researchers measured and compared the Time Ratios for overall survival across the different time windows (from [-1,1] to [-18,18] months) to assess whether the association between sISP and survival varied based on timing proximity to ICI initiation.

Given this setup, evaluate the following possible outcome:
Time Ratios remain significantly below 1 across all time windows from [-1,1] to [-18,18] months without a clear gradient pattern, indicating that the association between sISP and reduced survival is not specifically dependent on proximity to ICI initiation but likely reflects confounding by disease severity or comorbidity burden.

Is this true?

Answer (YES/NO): NO